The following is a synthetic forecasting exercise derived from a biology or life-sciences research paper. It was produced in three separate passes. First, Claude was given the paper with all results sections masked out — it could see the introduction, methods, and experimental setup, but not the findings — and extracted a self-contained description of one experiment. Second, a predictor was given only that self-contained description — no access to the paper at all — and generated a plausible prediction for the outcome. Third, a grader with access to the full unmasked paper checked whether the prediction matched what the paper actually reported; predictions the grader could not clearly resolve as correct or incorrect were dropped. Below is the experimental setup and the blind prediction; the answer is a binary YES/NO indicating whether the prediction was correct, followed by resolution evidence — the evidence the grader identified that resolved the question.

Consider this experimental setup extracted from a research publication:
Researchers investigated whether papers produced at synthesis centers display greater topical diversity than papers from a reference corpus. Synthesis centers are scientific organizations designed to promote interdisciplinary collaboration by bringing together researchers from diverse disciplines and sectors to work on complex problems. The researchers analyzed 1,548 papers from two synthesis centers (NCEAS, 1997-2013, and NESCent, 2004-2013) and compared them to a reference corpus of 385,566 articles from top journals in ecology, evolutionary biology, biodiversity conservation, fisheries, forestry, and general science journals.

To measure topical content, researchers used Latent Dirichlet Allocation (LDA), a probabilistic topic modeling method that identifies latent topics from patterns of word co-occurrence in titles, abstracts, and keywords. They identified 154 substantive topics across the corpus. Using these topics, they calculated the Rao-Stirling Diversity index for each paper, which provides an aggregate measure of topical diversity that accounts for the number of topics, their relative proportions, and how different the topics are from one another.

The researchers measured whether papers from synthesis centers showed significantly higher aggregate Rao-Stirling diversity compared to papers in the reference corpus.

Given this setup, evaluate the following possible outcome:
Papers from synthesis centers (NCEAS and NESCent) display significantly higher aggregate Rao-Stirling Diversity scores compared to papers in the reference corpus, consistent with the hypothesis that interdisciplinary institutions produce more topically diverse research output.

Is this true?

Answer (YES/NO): NO